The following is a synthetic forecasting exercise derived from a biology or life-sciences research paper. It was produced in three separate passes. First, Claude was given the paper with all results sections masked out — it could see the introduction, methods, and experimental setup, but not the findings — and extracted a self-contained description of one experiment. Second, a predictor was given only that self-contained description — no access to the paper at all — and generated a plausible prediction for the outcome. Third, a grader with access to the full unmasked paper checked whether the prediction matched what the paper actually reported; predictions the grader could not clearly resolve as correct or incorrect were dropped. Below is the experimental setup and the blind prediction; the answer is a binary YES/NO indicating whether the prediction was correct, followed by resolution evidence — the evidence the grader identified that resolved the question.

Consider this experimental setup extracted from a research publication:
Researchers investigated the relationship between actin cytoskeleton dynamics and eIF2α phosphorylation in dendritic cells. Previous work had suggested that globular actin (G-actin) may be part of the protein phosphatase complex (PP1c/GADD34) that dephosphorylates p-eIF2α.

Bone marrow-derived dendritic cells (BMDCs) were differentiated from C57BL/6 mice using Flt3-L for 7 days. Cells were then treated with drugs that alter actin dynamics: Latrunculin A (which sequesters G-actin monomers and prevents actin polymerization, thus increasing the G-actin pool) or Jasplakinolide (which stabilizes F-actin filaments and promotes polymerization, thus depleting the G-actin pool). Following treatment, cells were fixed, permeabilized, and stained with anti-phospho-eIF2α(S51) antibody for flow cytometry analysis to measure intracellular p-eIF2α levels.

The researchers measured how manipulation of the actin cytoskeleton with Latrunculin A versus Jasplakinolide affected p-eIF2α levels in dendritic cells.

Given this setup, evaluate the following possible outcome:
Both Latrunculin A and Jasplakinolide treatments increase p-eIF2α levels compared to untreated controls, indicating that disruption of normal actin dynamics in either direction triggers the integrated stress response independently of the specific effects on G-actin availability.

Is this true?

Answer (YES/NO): NO